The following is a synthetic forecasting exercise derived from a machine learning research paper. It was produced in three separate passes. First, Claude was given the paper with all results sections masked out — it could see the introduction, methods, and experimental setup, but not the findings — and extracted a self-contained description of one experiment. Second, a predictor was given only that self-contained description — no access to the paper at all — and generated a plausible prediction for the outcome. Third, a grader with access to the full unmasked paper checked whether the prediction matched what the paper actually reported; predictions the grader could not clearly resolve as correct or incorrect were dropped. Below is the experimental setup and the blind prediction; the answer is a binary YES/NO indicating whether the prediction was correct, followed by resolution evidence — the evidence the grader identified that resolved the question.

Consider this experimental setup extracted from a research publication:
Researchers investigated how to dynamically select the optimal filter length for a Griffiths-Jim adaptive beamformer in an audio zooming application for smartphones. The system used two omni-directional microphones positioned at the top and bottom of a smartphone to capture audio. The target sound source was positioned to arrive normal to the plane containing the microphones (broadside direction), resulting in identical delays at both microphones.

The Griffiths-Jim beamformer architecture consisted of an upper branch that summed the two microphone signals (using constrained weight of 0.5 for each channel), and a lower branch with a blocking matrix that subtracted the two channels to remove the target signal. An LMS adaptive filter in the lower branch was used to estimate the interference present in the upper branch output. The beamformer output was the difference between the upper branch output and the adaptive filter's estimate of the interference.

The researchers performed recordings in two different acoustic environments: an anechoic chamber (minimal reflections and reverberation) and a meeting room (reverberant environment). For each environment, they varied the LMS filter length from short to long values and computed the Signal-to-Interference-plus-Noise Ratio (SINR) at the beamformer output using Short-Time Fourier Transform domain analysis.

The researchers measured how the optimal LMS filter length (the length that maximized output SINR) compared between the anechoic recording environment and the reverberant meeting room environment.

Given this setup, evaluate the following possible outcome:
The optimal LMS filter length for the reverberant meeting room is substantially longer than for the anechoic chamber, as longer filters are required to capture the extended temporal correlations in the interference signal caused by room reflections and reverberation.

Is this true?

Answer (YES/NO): NO